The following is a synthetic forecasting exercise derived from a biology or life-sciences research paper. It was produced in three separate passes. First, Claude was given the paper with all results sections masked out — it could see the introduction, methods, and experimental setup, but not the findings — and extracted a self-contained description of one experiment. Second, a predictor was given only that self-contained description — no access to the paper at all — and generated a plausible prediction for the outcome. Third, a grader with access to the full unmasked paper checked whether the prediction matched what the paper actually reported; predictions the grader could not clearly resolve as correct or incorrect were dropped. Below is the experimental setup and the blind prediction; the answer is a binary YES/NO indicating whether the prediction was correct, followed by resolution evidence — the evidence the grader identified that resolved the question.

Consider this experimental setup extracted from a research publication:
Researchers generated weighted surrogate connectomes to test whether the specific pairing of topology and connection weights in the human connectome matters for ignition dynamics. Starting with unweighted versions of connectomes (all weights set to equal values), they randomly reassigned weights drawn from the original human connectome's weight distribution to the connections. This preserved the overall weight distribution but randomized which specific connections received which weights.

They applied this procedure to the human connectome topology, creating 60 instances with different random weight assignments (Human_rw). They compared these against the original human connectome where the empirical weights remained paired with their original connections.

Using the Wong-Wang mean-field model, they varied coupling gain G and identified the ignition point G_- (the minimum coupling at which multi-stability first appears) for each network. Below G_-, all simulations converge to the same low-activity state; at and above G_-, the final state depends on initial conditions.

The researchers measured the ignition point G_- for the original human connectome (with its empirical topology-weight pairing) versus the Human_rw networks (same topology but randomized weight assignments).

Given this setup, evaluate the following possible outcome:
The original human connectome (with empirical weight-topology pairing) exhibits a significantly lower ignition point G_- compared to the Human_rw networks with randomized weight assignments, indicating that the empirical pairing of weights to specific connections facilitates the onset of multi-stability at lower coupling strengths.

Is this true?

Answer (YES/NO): YES